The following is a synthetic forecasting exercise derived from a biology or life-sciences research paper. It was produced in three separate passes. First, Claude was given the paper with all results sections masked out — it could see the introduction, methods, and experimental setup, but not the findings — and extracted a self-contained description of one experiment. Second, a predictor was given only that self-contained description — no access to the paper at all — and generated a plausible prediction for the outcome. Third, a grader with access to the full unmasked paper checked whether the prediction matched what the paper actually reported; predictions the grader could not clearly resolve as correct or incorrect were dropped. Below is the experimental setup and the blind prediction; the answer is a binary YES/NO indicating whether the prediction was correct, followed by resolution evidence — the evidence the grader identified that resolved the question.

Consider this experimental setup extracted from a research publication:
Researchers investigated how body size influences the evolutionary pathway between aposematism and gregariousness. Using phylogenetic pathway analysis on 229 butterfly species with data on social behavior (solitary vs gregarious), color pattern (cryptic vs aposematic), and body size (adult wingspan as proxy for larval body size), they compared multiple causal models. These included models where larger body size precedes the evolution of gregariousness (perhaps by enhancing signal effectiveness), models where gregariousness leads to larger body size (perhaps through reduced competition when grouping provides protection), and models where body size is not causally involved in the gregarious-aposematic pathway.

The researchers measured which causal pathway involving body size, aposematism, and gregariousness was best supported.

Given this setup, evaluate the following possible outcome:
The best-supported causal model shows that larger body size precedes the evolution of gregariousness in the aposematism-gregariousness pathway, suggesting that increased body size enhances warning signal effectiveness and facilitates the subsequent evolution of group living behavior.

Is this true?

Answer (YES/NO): NO